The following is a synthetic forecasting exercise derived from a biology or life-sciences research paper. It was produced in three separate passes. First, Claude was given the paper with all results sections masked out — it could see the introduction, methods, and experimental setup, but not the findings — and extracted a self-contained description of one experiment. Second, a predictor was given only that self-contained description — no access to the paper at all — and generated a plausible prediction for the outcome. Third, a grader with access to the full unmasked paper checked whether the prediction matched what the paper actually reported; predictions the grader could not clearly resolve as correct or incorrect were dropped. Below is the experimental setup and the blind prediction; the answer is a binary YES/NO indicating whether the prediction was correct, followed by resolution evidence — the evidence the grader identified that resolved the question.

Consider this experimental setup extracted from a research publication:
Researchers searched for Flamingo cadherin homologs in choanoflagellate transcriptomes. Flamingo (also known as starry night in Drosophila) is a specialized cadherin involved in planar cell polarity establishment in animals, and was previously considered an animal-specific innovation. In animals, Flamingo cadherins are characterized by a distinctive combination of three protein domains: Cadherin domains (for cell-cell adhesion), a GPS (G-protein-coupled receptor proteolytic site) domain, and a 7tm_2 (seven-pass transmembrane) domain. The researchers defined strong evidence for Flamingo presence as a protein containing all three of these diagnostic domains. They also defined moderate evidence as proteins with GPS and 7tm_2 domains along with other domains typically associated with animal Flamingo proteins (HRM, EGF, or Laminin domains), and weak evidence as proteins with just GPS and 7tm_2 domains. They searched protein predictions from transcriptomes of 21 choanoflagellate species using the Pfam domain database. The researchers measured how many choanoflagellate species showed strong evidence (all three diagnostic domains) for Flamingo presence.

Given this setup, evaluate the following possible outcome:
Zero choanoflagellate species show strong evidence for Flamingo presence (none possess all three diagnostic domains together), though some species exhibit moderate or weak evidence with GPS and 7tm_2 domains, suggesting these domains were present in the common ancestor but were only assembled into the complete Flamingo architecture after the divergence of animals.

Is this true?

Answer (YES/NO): NO